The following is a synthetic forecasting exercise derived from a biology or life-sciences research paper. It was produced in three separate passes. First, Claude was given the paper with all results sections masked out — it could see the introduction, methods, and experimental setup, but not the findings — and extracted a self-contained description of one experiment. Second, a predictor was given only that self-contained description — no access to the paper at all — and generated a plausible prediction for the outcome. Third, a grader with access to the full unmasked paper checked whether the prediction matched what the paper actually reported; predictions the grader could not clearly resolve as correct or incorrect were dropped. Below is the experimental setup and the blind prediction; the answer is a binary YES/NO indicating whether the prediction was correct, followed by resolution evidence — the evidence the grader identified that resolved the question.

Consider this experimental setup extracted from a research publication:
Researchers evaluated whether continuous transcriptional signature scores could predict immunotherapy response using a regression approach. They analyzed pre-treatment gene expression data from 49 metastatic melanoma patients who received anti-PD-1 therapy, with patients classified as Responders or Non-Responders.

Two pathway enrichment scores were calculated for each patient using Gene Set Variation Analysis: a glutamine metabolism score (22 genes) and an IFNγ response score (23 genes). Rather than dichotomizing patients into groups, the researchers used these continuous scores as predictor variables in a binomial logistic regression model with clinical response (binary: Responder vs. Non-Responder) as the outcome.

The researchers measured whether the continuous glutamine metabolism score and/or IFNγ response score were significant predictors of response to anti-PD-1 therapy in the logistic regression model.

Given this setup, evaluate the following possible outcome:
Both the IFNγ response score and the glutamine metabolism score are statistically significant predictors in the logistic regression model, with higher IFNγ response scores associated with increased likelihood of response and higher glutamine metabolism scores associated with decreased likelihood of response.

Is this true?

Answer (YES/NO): NO